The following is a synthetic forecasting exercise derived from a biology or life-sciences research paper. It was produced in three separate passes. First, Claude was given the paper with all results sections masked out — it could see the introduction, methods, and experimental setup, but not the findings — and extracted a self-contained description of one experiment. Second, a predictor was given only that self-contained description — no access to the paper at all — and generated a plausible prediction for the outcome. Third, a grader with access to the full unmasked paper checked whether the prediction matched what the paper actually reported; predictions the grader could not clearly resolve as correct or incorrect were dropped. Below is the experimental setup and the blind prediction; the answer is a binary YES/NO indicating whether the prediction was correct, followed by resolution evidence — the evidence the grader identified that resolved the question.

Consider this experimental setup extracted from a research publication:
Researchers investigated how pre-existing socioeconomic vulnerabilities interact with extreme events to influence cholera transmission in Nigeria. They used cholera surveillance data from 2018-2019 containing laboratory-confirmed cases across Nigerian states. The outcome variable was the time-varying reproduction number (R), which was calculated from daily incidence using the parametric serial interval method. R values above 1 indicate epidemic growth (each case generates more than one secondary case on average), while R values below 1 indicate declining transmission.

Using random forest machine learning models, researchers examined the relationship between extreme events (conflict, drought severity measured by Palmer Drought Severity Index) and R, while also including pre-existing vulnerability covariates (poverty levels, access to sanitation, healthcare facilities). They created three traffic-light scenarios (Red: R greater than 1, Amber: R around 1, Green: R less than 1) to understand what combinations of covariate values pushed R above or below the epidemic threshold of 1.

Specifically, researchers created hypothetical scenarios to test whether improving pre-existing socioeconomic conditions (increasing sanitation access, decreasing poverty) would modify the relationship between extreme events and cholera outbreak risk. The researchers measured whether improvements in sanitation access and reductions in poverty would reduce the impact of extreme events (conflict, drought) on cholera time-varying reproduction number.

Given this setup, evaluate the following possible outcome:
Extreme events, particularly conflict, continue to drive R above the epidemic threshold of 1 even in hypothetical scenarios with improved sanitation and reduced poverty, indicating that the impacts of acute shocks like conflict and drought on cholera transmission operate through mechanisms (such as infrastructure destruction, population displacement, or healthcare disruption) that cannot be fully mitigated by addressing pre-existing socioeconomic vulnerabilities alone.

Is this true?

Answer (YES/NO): NO